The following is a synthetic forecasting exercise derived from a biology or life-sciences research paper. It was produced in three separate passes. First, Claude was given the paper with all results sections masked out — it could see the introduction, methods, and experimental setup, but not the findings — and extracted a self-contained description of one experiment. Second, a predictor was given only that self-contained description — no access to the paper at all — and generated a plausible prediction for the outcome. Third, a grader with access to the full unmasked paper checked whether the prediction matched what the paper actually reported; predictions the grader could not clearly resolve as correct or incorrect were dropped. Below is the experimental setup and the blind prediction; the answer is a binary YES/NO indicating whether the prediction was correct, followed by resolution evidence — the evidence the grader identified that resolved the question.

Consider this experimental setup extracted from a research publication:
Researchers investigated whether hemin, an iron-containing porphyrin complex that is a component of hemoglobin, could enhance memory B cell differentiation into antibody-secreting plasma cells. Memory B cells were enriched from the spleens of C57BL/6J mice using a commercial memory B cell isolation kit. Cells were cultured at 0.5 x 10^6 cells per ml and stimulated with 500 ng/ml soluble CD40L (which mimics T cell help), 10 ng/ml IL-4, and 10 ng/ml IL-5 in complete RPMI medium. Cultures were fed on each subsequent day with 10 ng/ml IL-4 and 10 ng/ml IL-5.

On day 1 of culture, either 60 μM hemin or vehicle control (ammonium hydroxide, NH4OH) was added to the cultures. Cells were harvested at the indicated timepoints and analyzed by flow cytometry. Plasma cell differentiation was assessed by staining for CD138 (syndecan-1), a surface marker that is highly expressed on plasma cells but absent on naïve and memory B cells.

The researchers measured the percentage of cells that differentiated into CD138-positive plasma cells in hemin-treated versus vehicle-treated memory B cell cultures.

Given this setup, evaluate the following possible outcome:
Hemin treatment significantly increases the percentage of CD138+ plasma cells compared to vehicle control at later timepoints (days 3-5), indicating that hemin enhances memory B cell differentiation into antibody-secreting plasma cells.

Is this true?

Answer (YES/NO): YES